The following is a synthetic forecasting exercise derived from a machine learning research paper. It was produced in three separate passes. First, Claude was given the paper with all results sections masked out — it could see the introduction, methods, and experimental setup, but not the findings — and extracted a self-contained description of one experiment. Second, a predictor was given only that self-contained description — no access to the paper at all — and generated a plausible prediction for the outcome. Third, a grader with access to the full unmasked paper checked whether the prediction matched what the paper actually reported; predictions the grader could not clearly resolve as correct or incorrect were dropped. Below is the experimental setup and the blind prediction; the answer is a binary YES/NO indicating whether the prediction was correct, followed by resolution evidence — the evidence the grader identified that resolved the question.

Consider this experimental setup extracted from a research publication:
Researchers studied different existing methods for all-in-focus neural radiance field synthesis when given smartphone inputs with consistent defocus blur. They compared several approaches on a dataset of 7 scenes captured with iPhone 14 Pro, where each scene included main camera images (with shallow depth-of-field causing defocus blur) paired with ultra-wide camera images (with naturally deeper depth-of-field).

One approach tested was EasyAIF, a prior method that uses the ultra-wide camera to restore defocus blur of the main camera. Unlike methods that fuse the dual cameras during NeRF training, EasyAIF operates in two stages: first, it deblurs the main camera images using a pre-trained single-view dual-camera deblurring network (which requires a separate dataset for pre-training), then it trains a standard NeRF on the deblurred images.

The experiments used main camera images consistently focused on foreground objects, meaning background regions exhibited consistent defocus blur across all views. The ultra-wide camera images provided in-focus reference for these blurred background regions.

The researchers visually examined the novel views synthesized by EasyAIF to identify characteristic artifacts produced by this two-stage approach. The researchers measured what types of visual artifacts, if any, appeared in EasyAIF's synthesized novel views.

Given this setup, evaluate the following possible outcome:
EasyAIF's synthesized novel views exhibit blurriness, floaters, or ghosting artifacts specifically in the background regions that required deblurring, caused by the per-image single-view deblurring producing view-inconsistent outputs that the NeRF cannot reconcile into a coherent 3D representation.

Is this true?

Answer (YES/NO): NO